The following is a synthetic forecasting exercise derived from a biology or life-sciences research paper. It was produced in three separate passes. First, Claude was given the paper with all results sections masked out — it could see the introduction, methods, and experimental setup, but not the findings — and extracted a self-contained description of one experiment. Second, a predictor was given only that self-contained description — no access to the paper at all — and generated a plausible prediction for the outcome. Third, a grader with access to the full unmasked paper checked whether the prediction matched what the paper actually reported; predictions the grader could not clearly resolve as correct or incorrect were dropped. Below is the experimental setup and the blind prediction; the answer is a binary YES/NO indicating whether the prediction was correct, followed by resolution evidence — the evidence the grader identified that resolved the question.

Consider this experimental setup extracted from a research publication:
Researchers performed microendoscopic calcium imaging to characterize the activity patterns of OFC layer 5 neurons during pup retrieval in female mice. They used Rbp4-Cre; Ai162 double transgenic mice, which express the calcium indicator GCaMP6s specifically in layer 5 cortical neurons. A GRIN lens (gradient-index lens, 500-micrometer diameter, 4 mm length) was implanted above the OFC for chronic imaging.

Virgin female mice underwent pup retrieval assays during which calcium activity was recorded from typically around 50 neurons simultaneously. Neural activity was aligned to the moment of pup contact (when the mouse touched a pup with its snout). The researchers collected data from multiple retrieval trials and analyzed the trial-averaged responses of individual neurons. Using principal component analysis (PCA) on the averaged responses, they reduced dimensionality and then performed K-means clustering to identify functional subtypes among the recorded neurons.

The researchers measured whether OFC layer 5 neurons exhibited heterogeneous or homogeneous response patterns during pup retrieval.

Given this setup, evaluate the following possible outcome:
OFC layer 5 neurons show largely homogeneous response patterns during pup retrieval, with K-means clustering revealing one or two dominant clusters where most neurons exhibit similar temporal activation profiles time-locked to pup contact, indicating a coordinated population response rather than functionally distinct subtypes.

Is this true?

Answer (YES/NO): NO